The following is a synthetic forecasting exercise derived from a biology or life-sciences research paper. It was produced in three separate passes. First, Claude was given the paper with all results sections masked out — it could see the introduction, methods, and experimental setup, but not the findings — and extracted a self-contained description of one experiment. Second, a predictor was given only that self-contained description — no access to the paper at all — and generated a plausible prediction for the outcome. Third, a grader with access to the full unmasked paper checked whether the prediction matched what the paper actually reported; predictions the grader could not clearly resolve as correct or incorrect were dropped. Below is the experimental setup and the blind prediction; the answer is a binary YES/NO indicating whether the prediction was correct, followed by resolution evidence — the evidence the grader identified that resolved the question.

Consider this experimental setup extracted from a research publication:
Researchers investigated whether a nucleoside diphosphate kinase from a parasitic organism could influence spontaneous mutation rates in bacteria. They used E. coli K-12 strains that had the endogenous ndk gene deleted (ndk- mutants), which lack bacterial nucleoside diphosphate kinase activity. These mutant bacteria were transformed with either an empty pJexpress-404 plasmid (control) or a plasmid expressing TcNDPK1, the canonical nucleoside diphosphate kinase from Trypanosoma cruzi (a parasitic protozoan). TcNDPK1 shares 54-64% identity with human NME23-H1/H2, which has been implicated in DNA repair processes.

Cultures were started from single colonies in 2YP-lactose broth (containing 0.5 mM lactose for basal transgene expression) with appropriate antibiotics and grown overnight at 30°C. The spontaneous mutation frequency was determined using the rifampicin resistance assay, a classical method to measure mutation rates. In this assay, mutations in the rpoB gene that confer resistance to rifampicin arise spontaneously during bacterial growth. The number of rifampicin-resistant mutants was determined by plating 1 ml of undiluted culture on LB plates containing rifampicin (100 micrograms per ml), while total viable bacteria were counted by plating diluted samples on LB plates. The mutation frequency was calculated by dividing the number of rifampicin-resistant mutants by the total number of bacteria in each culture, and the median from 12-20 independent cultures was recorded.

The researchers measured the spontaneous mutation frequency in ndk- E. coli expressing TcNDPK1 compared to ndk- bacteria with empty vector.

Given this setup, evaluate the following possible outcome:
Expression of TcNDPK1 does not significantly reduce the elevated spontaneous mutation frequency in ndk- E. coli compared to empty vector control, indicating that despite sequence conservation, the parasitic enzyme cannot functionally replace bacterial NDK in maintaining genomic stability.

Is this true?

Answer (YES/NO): NO